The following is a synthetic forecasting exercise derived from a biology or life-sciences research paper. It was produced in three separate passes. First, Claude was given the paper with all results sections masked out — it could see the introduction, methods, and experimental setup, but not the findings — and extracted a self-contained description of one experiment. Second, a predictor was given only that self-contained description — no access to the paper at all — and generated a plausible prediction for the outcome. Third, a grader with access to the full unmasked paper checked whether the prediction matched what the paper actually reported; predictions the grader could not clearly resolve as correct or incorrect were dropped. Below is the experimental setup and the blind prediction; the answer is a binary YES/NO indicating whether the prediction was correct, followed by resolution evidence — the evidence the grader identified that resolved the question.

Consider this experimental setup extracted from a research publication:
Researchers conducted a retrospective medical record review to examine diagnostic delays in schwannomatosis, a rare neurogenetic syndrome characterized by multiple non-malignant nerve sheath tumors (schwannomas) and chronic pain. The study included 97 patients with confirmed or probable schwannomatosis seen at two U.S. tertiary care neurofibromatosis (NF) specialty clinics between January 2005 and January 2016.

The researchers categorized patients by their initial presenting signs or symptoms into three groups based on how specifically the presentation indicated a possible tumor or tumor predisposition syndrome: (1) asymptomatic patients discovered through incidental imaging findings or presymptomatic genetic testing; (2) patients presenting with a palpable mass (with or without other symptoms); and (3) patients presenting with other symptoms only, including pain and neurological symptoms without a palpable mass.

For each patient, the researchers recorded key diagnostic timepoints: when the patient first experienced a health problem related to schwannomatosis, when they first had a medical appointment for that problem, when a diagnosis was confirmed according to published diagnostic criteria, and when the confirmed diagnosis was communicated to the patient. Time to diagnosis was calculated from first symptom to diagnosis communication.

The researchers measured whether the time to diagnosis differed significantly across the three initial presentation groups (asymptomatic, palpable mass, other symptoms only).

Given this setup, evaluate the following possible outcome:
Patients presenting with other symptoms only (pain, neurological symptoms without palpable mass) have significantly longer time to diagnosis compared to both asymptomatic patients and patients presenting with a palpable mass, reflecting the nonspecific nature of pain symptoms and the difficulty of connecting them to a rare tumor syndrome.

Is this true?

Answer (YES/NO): NO